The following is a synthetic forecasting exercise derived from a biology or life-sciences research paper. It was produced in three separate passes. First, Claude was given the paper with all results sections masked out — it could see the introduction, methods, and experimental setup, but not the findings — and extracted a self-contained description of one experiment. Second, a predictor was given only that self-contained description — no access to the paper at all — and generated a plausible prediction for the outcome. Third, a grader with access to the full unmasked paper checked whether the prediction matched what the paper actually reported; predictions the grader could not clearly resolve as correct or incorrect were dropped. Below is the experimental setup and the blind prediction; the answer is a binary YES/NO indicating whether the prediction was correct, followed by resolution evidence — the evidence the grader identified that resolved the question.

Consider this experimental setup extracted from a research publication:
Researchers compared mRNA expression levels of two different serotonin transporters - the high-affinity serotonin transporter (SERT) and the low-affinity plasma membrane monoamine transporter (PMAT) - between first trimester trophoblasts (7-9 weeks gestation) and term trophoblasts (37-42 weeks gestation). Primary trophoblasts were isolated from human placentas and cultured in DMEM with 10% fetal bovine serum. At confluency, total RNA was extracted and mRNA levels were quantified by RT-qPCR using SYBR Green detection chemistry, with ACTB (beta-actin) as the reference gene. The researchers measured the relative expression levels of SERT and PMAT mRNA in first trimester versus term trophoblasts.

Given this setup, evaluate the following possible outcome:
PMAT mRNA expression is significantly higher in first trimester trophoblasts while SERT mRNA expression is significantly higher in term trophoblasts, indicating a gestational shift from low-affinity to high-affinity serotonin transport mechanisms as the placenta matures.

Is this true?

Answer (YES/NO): YES